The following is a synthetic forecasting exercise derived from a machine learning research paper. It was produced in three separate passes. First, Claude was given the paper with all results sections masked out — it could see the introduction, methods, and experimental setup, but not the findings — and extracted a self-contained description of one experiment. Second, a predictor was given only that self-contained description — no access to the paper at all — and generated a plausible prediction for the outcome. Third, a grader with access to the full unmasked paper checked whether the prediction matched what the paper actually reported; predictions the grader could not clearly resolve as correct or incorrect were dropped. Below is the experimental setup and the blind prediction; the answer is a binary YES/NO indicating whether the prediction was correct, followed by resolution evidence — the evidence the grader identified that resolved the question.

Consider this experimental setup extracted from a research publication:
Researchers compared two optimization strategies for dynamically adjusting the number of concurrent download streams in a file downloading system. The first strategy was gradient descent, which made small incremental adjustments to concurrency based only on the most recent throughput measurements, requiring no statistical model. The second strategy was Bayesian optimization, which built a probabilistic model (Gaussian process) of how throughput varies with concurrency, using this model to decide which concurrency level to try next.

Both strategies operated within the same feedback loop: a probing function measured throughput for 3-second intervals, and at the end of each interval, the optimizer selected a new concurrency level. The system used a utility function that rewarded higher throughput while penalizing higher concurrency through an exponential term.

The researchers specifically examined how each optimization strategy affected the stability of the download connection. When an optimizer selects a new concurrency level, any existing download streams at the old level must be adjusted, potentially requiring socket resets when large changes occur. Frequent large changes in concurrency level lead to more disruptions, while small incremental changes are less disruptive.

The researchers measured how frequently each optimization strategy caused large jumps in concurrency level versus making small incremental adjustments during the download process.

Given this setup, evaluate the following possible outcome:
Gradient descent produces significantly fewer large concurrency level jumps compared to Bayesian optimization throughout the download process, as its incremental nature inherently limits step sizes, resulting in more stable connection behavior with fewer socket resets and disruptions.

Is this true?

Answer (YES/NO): YES